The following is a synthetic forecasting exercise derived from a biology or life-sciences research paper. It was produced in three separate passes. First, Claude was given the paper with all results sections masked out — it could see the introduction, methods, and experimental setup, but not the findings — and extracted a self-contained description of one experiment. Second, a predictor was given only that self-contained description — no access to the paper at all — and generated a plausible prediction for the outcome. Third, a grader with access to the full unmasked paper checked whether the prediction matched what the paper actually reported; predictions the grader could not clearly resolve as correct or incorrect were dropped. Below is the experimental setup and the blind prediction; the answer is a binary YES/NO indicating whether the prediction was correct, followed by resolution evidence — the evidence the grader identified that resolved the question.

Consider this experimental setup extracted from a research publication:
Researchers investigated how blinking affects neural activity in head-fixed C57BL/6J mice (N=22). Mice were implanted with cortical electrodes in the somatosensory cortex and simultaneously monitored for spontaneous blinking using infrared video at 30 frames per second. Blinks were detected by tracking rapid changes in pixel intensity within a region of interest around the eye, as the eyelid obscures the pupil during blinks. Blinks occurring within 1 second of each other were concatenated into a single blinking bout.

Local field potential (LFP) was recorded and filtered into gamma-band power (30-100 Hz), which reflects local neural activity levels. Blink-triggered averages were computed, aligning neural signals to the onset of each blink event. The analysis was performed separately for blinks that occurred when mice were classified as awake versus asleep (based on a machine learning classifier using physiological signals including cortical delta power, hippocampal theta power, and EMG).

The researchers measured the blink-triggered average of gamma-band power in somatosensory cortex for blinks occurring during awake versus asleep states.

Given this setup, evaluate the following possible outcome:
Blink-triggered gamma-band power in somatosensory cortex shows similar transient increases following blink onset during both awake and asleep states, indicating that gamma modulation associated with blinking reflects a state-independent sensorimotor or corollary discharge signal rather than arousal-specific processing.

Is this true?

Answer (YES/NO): NO